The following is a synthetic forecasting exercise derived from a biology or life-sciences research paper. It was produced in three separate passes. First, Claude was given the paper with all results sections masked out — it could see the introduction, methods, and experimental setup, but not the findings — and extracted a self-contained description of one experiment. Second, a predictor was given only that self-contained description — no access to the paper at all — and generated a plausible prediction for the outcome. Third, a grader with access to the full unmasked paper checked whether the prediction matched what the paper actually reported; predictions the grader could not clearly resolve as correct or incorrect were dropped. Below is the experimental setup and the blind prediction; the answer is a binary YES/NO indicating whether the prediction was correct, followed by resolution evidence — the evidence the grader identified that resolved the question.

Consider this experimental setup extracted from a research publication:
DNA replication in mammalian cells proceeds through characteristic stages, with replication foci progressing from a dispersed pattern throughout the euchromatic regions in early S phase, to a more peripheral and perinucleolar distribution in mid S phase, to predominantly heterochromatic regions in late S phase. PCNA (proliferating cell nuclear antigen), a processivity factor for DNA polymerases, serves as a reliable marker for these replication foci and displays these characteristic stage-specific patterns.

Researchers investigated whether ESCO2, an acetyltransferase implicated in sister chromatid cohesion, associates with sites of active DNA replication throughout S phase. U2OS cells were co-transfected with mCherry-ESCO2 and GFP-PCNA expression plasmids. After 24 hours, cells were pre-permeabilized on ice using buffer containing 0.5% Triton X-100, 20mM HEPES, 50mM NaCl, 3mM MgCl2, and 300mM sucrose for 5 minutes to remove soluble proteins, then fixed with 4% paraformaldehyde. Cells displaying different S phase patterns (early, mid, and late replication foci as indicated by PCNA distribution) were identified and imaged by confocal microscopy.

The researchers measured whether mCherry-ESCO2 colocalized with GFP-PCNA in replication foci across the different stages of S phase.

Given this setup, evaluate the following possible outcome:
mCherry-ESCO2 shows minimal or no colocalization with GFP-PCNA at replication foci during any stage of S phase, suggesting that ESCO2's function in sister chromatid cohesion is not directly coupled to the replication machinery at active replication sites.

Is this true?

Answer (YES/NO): NO